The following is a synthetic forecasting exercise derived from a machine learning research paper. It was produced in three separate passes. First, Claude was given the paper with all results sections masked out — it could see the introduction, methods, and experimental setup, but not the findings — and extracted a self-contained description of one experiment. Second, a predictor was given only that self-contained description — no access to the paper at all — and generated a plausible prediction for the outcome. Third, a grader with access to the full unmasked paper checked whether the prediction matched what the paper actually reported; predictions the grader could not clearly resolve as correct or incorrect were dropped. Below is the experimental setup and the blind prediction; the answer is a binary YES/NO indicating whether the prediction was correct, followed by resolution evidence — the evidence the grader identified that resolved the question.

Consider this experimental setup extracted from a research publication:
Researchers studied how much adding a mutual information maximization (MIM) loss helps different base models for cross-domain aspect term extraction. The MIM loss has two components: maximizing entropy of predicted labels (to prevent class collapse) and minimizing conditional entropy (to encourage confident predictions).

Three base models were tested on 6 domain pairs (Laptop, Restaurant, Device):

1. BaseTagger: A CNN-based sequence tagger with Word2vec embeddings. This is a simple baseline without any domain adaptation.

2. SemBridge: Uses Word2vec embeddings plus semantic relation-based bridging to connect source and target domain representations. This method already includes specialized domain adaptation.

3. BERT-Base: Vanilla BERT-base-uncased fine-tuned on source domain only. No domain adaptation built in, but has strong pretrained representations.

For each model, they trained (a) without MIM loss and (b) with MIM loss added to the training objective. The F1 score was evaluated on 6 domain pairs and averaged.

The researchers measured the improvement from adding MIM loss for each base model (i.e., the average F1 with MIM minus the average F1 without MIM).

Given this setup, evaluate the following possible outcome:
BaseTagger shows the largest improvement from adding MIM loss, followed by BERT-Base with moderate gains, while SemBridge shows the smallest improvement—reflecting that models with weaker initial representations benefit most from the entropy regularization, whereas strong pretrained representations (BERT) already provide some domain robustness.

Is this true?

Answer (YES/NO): NO